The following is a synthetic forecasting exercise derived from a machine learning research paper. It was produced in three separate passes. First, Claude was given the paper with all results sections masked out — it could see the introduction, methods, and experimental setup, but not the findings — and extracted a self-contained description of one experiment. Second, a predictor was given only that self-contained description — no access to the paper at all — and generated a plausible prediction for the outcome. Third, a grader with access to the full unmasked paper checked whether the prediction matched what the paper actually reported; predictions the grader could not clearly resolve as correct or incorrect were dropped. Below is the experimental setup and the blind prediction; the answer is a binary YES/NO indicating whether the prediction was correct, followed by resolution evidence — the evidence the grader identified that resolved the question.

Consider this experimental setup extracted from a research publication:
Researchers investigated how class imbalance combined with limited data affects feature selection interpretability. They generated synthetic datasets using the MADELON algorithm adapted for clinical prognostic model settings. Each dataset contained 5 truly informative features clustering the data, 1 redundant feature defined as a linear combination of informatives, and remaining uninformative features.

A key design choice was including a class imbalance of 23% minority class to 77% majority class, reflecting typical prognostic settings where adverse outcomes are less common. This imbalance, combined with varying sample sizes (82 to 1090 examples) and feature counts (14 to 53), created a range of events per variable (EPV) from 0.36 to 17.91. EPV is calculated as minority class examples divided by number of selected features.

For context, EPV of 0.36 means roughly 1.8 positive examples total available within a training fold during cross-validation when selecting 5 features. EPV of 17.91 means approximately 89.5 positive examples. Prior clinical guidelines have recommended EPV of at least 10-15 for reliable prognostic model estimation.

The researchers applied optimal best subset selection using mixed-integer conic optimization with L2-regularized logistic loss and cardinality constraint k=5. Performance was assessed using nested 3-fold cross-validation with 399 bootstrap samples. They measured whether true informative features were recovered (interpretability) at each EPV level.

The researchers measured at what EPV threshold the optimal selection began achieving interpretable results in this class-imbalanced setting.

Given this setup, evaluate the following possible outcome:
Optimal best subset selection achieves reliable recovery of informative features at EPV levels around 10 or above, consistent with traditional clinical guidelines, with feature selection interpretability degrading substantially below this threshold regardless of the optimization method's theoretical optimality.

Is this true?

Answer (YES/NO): NO